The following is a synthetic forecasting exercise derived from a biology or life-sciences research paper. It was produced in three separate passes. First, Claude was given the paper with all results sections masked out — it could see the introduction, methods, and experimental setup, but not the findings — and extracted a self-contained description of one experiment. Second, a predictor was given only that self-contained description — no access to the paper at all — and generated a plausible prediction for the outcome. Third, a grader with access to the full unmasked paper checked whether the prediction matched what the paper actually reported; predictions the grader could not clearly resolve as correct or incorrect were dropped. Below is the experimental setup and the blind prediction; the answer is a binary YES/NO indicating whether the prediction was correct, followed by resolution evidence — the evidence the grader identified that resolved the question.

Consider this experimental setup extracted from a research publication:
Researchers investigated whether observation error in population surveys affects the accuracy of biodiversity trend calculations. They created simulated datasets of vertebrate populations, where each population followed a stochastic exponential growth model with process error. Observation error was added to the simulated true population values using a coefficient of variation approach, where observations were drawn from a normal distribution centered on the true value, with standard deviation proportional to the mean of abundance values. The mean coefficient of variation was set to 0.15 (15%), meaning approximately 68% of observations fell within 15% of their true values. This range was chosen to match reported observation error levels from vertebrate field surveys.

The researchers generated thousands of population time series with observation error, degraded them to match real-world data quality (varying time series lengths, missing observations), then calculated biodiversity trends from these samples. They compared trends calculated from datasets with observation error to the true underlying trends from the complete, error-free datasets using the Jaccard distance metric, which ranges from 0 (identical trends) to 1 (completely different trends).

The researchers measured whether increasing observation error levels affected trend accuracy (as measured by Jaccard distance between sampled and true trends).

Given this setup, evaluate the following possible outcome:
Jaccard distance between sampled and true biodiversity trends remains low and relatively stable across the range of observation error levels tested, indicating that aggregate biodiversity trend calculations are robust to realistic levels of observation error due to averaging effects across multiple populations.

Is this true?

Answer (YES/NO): YES